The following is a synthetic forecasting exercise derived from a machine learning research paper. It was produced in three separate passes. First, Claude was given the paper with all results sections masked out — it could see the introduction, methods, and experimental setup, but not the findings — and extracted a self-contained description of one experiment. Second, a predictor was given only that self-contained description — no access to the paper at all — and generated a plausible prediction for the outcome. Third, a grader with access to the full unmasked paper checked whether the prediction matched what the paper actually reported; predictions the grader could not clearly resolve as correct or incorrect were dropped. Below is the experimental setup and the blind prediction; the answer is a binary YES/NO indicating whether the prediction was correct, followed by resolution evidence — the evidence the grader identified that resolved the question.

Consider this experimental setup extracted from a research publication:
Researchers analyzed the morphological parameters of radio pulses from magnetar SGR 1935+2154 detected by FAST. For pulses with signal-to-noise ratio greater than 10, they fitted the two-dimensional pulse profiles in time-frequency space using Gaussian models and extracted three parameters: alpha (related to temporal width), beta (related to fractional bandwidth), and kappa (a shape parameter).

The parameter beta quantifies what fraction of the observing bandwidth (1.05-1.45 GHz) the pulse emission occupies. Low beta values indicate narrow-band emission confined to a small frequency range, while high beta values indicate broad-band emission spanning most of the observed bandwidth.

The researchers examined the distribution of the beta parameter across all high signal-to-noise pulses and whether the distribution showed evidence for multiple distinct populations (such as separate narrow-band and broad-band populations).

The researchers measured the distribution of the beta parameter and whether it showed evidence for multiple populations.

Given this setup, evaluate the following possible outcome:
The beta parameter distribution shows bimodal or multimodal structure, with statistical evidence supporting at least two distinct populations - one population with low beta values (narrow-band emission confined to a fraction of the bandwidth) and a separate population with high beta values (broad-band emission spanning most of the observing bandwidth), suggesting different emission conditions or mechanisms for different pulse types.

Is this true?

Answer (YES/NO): NO